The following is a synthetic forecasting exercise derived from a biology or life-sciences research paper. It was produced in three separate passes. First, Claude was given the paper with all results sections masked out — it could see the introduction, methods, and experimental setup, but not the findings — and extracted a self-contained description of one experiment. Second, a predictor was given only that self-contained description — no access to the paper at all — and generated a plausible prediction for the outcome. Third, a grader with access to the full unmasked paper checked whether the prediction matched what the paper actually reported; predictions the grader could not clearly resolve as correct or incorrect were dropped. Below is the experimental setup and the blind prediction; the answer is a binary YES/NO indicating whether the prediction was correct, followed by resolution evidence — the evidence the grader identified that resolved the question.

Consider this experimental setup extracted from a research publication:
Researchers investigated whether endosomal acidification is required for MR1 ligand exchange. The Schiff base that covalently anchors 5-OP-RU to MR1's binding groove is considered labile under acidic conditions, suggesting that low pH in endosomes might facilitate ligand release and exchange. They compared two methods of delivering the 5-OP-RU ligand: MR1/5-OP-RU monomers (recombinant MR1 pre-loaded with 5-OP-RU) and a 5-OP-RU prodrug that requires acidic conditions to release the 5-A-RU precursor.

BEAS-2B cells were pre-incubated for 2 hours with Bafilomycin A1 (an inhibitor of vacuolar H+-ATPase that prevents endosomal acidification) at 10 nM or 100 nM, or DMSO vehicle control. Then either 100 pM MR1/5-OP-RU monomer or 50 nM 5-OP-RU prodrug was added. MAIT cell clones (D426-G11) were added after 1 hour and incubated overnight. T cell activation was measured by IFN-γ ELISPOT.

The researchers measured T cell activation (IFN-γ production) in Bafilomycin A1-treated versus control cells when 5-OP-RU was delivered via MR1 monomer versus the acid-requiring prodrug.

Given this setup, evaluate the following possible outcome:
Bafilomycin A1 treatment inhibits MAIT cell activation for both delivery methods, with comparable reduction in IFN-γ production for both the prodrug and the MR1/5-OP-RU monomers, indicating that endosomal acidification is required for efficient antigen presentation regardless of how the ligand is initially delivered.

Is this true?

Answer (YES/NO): NO